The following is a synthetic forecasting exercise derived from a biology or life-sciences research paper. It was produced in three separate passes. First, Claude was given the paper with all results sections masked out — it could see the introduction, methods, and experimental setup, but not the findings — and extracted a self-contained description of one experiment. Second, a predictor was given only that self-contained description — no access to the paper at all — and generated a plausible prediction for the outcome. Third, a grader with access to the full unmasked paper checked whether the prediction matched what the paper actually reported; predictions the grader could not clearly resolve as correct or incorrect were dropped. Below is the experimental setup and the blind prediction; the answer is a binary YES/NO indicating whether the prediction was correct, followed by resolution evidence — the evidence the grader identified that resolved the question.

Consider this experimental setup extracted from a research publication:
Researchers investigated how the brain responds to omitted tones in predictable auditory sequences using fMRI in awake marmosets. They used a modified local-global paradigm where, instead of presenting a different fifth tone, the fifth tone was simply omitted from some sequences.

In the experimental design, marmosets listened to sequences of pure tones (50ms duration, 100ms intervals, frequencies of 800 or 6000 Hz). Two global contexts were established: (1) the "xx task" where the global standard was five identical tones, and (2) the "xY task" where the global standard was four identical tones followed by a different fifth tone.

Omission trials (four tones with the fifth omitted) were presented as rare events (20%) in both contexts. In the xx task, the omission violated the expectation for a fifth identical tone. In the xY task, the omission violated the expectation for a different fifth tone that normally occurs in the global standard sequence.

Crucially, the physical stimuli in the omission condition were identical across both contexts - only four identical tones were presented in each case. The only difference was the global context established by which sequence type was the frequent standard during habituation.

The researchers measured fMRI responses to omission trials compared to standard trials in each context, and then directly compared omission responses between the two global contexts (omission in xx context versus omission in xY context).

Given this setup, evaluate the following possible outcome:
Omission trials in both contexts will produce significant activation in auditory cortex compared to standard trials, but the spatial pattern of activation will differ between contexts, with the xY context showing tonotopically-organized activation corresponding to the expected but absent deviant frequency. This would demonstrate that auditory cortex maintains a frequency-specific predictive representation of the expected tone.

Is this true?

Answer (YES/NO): NO